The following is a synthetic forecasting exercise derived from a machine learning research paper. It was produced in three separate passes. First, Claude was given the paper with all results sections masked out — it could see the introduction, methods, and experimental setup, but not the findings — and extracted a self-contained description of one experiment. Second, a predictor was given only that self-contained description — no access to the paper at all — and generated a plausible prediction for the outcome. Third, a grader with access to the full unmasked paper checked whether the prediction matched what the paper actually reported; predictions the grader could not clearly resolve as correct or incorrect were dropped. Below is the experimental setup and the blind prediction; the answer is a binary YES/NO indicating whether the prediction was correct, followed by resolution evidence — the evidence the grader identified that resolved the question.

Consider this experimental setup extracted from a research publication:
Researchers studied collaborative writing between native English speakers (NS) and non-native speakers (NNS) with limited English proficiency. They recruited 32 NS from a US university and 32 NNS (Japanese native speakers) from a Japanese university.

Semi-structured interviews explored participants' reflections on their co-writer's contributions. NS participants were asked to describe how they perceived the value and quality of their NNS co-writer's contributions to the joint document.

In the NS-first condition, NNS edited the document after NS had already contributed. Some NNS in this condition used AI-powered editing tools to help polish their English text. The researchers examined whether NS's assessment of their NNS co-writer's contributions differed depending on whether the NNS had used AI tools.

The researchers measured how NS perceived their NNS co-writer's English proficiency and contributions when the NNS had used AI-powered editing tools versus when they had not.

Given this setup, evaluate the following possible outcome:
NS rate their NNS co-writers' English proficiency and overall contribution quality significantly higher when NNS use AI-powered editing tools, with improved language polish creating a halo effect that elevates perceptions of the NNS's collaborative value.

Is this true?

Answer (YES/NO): NO